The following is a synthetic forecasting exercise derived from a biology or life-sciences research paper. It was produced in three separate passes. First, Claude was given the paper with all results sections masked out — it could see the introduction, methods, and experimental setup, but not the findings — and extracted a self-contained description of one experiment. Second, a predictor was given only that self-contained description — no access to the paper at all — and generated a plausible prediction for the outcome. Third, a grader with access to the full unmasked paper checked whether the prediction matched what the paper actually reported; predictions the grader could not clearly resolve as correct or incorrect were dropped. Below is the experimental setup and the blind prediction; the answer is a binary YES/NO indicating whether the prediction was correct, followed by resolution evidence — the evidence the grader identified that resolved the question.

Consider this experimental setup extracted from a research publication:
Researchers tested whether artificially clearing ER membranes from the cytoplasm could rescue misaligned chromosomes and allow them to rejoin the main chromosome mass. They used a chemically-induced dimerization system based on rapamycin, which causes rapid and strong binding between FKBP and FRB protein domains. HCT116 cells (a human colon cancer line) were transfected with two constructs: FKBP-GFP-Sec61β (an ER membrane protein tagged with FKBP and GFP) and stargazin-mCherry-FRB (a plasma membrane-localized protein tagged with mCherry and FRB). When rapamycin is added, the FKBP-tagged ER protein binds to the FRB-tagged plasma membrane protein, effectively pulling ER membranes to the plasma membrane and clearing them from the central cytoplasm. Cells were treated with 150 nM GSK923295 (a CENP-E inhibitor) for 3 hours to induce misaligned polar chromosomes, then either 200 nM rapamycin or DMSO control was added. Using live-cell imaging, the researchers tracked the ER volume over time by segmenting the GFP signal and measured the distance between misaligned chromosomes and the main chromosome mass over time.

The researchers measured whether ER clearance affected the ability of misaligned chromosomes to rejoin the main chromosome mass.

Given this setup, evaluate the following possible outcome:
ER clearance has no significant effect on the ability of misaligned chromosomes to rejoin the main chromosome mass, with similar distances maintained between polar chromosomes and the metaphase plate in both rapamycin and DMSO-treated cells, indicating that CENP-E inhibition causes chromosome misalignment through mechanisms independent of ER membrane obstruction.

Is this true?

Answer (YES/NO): NO